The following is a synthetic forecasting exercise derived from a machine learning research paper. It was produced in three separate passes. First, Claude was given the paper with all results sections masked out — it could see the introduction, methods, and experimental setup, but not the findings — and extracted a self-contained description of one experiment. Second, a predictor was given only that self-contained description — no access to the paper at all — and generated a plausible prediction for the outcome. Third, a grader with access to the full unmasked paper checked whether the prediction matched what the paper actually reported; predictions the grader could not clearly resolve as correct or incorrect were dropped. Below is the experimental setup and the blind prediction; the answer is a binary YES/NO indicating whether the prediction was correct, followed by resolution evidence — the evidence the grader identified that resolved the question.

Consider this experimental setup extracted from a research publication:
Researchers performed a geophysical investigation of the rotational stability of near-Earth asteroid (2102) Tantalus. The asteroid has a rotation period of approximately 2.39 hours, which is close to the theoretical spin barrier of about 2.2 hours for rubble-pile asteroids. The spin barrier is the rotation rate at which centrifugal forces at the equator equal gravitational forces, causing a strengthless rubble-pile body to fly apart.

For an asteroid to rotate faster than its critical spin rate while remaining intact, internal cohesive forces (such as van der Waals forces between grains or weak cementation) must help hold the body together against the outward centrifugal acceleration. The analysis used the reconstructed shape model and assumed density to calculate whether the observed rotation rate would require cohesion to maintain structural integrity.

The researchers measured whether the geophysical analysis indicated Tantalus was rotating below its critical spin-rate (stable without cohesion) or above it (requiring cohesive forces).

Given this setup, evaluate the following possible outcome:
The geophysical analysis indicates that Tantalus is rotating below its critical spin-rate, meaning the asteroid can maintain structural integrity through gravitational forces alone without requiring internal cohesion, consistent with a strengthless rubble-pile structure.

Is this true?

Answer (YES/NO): NO